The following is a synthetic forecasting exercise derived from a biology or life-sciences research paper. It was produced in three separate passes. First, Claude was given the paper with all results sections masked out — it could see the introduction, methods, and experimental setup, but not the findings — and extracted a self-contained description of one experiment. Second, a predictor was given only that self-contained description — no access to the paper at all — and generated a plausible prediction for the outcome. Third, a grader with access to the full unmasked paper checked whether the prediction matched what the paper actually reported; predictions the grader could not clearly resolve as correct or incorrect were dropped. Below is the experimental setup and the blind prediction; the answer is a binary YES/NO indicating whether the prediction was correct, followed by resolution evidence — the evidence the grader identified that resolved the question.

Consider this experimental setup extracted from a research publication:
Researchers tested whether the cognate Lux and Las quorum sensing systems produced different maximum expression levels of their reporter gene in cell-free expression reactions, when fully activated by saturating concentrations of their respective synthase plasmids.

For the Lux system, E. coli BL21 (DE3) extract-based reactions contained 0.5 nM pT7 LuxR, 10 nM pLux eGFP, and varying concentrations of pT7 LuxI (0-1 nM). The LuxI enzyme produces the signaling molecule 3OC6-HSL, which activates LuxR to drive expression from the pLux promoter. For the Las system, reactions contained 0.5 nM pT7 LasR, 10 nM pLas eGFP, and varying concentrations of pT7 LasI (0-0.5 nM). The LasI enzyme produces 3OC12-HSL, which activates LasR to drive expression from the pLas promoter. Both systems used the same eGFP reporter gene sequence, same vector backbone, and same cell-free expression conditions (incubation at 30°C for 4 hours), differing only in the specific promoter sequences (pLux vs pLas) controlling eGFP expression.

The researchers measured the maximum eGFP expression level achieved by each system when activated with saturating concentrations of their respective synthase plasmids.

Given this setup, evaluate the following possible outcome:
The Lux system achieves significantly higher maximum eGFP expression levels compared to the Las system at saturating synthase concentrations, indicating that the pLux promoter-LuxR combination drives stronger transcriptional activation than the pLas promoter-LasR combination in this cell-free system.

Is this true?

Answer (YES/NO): YES